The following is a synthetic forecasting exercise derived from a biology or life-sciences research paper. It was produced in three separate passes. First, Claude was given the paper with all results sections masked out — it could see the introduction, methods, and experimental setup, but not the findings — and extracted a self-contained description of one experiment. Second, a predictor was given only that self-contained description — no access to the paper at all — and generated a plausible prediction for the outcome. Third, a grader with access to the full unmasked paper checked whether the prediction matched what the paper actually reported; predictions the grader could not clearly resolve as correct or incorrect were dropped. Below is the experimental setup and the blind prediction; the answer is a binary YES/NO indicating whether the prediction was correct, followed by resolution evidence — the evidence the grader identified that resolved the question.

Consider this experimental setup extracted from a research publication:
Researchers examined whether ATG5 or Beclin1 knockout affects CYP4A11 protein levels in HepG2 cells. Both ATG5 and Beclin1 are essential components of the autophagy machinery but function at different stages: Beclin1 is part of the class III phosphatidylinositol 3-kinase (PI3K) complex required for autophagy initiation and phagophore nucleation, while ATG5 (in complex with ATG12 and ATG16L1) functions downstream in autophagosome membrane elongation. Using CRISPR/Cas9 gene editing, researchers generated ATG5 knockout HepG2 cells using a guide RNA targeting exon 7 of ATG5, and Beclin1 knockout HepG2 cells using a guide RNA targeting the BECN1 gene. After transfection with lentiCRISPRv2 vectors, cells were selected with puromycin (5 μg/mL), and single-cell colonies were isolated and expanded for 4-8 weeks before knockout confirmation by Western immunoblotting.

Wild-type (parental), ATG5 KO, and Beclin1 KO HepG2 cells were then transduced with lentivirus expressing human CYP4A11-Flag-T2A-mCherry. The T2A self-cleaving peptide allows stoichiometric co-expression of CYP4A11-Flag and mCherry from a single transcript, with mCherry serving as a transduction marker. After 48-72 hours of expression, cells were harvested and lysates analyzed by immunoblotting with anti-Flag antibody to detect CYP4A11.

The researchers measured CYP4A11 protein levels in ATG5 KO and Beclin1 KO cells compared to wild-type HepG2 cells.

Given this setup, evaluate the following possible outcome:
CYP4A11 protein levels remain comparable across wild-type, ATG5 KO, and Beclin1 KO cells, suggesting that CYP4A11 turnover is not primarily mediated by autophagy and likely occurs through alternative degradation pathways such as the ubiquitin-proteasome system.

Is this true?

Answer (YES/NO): NO